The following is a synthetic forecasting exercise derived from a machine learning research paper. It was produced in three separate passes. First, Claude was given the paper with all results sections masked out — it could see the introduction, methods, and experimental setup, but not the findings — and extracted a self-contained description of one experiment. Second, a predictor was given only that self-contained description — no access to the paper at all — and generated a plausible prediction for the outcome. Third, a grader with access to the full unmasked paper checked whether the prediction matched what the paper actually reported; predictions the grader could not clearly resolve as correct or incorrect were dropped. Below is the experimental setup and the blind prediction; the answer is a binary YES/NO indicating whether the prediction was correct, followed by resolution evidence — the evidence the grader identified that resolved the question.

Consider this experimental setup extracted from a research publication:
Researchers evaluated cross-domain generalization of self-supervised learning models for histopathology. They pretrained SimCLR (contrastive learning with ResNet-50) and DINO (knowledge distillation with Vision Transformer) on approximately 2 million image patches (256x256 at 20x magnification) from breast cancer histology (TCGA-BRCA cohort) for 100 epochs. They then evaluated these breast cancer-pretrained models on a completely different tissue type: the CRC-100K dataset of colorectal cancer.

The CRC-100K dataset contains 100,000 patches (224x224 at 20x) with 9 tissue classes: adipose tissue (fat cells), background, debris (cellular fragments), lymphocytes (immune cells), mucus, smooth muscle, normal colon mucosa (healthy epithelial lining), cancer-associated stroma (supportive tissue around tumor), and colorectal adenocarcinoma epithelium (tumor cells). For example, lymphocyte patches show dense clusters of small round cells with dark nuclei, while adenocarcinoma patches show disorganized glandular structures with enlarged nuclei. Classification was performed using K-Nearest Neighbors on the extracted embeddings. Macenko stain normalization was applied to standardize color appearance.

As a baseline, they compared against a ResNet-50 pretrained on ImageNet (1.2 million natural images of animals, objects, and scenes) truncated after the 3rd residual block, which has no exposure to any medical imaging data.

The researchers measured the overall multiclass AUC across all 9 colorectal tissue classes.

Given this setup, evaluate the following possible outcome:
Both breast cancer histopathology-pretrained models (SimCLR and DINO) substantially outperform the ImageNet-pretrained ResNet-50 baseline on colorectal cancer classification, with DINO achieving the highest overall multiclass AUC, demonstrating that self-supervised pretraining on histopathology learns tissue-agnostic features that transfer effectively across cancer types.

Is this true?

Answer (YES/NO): NO